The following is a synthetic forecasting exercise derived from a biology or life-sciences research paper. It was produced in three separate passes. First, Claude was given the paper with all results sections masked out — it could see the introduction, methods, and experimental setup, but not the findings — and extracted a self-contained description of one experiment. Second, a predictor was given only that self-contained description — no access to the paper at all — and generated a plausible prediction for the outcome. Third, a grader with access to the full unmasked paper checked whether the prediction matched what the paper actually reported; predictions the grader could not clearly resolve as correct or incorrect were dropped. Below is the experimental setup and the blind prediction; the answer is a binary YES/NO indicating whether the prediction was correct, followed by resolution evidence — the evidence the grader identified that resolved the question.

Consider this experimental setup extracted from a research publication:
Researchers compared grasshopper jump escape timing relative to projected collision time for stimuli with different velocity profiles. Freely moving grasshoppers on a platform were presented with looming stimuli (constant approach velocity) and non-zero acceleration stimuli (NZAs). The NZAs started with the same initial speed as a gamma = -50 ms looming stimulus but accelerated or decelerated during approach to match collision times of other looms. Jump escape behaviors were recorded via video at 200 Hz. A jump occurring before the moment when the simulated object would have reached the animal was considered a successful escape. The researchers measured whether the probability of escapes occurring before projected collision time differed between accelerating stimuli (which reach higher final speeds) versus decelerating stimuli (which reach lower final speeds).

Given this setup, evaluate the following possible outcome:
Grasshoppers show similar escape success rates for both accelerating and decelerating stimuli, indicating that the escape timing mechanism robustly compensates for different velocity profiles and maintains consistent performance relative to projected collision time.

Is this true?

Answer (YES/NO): NO